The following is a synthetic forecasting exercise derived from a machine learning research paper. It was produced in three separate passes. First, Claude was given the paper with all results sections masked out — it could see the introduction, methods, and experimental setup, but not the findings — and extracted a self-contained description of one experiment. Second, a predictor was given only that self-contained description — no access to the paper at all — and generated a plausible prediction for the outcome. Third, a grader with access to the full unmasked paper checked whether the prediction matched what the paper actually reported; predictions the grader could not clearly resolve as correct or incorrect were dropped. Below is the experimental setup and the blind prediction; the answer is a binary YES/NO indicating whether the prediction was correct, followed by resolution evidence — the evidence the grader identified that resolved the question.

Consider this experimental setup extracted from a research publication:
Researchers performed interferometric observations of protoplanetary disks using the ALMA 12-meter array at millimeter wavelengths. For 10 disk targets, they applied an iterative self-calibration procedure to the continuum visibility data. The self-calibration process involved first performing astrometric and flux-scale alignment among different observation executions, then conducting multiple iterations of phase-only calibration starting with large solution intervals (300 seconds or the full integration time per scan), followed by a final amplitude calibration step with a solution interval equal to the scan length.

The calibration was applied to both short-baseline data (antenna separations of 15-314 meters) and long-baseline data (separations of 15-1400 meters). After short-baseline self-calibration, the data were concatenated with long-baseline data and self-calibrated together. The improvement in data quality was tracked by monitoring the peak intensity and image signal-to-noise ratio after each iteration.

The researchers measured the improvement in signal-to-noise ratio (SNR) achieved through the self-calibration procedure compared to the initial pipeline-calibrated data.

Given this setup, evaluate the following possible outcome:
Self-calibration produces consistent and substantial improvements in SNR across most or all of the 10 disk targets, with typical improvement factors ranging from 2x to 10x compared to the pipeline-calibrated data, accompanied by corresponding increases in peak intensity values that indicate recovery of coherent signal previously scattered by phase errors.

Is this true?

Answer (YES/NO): NO